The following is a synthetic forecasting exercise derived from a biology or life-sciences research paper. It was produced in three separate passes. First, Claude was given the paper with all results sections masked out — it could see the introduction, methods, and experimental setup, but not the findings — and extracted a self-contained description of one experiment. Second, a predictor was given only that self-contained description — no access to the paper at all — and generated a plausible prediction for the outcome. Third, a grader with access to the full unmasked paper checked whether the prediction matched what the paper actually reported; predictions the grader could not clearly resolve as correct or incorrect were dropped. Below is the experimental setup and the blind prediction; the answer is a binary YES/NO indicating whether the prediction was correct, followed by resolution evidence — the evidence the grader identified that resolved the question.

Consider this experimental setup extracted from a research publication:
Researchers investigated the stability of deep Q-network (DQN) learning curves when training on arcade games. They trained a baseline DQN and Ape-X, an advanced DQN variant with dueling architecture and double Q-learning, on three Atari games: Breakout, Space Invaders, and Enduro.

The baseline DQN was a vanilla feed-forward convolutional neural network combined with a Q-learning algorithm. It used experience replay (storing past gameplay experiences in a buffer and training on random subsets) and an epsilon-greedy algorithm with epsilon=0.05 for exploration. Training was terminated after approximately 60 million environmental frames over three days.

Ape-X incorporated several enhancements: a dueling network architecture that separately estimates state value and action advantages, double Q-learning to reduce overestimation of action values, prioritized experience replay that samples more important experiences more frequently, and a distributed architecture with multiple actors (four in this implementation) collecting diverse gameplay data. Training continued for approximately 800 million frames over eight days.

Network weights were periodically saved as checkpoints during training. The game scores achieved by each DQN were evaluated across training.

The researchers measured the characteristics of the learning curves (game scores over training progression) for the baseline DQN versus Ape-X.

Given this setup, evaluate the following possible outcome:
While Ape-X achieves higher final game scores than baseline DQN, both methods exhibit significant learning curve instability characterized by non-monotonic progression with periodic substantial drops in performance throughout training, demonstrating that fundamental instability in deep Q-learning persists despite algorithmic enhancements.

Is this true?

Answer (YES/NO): NO